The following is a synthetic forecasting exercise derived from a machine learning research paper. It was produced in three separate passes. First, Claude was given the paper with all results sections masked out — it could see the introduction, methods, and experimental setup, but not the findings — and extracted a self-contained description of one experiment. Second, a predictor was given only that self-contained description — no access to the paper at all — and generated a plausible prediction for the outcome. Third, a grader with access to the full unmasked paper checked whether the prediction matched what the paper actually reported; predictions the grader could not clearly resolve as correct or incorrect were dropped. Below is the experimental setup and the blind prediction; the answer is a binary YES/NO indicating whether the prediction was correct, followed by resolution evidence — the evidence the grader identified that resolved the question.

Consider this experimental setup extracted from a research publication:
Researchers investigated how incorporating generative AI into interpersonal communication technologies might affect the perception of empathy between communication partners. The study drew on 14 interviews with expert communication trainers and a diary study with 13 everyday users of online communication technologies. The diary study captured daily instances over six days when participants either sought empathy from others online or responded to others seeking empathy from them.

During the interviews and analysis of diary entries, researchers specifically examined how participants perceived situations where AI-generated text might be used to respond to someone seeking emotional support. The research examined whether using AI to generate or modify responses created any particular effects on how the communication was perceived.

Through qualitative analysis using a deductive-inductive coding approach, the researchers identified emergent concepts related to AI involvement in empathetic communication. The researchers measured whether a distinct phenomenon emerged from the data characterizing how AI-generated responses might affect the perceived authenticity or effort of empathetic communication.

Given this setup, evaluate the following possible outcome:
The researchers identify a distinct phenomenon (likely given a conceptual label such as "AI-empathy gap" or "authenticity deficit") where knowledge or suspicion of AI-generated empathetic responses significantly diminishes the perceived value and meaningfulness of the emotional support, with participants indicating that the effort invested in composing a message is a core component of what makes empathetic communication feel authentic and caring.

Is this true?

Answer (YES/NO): YES